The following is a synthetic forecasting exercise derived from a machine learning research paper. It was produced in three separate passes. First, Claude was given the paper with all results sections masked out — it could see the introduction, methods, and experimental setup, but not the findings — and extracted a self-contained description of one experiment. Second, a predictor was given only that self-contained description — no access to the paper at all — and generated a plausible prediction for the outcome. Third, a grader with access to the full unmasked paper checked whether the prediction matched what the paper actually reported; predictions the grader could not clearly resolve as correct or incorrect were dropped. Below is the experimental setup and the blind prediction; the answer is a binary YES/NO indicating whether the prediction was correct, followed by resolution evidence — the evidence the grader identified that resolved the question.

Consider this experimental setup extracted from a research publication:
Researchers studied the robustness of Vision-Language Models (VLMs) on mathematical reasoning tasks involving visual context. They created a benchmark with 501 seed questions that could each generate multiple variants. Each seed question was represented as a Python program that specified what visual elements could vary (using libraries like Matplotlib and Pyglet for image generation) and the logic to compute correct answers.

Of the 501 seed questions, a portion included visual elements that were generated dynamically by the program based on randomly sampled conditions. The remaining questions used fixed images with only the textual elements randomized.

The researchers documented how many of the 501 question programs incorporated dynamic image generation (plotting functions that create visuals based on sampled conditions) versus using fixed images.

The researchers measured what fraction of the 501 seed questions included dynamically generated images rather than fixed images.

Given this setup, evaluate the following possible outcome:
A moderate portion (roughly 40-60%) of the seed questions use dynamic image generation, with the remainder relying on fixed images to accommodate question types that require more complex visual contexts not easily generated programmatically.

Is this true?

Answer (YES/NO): NO